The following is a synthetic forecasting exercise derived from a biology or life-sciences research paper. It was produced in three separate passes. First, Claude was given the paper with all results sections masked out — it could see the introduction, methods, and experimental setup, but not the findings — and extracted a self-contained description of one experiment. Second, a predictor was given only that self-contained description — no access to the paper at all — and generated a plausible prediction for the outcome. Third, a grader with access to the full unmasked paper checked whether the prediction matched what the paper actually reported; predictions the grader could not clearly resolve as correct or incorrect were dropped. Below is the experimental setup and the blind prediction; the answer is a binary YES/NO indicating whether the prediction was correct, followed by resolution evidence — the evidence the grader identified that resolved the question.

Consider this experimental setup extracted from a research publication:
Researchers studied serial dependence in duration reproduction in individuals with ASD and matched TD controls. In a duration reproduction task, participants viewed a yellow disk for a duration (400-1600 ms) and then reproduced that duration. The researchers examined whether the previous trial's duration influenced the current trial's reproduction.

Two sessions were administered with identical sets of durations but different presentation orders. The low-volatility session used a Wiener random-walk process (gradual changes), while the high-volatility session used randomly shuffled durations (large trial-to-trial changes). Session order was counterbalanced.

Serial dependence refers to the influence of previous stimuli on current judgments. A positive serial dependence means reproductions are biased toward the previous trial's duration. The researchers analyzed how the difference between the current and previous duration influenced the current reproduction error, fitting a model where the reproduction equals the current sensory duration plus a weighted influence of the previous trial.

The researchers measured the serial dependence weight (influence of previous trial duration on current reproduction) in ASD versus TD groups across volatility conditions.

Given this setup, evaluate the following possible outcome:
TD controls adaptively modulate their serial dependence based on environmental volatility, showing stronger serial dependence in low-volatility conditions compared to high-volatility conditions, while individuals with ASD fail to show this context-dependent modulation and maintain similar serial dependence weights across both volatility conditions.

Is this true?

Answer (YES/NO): NO